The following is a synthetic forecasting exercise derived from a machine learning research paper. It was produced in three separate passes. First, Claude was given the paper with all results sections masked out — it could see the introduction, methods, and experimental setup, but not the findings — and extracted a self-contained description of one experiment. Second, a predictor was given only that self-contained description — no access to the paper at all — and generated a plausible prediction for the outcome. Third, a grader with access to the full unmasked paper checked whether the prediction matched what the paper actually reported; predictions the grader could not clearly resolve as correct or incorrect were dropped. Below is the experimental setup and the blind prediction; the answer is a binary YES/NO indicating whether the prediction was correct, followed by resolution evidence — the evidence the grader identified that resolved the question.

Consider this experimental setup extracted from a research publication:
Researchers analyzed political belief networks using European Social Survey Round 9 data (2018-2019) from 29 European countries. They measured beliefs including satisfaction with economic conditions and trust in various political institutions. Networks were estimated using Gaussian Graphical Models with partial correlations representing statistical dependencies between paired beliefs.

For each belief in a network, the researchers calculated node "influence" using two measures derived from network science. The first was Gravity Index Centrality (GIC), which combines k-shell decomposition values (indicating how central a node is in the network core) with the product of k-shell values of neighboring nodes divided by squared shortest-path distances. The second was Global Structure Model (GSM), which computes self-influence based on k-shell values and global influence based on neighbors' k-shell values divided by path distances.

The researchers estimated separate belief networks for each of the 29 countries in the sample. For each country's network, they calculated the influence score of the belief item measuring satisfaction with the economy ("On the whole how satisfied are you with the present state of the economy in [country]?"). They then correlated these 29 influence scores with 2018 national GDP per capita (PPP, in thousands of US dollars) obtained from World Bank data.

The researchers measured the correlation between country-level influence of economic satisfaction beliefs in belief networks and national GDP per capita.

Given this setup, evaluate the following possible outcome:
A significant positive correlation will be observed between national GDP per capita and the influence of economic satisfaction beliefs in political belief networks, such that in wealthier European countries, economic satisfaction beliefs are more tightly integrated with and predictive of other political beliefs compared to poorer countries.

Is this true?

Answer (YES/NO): NO